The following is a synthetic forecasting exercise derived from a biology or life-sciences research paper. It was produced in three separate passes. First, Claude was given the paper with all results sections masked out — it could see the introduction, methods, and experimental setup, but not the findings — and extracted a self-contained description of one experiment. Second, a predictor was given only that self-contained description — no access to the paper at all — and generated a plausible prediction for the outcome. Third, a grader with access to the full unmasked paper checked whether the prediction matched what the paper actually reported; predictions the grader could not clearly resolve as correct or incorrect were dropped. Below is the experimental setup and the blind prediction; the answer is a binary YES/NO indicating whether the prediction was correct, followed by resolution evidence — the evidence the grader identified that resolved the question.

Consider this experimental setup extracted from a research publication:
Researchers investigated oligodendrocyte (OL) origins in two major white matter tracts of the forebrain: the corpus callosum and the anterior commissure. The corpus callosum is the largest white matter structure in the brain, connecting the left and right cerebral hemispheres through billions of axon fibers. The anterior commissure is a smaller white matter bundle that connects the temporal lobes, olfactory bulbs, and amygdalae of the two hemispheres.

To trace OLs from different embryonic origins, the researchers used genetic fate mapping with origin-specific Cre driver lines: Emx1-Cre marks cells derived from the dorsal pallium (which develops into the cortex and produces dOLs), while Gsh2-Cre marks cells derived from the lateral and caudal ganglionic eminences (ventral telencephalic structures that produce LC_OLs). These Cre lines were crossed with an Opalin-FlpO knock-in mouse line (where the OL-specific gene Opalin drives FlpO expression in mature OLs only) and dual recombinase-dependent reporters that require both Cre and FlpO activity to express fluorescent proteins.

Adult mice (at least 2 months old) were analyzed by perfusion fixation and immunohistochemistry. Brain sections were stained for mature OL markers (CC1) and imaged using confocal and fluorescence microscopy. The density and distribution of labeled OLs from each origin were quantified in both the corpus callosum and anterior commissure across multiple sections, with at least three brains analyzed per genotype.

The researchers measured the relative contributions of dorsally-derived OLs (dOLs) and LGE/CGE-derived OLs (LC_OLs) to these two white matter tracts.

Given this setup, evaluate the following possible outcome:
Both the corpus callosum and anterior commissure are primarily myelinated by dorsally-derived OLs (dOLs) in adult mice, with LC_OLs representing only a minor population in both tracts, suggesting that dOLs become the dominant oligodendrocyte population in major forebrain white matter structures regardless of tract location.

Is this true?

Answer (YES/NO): NO